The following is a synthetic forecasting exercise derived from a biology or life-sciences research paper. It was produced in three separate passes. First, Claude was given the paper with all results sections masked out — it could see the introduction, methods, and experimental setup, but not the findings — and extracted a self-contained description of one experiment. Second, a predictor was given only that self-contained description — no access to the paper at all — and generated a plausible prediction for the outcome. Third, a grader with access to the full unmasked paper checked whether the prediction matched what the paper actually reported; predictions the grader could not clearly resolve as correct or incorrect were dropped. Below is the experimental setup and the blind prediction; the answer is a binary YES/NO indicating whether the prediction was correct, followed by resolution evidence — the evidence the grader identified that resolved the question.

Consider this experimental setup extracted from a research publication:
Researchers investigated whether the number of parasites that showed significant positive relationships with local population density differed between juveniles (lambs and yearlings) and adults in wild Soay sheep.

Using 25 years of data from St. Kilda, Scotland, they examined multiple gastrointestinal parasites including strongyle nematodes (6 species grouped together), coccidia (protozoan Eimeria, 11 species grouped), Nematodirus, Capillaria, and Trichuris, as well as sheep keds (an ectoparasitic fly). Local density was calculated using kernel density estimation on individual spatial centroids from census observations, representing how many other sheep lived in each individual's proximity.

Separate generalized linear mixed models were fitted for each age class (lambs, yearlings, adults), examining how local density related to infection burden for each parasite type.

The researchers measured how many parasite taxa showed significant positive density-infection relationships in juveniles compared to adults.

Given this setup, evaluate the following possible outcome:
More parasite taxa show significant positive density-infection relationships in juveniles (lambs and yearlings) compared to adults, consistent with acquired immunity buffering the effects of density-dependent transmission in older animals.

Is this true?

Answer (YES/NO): YES